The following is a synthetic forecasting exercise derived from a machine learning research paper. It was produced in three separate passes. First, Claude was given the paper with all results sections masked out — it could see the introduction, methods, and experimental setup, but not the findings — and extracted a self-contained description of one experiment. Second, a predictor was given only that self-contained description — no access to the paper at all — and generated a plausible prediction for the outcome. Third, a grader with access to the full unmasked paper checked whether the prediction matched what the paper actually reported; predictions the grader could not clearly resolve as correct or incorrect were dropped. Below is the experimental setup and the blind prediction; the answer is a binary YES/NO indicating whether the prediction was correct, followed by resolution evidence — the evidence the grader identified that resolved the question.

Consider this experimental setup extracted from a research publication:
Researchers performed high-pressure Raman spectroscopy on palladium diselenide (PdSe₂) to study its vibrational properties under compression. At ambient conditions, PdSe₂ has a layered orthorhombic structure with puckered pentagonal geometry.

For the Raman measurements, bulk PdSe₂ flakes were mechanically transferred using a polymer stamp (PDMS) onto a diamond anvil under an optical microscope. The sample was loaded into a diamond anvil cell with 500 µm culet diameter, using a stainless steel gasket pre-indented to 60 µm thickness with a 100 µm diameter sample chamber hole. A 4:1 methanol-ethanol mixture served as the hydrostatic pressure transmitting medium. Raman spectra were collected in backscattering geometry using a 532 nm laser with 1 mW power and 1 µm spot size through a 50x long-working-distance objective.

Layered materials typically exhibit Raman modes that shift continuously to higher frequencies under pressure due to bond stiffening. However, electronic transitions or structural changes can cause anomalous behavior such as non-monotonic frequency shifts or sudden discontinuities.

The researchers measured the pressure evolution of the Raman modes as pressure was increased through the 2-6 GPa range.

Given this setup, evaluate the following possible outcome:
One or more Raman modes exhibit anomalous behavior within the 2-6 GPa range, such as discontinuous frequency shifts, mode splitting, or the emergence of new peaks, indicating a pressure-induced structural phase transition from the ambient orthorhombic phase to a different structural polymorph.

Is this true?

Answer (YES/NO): YES